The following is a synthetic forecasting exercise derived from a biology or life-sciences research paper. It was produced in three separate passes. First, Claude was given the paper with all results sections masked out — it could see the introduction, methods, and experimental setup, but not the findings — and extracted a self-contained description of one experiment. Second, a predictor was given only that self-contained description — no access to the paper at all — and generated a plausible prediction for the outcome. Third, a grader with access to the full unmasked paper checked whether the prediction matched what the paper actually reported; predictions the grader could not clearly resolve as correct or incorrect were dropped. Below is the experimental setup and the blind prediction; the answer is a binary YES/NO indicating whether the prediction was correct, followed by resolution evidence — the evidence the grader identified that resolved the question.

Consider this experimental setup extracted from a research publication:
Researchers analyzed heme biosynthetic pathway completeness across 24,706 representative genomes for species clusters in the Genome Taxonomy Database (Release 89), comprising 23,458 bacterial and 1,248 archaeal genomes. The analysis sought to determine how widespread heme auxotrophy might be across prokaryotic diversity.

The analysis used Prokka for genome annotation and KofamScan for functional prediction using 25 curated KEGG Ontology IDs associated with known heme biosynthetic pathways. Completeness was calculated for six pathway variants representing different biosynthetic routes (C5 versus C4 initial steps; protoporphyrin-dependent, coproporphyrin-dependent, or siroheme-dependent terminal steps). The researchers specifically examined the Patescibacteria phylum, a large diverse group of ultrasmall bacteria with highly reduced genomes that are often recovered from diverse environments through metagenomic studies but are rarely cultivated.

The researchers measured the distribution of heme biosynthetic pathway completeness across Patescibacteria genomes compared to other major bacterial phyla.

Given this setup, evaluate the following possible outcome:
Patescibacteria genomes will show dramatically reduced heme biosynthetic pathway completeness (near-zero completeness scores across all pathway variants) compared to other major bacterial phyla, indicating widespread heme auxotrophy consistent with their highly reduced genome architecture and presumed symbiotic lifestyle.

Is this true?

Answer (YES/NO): YES